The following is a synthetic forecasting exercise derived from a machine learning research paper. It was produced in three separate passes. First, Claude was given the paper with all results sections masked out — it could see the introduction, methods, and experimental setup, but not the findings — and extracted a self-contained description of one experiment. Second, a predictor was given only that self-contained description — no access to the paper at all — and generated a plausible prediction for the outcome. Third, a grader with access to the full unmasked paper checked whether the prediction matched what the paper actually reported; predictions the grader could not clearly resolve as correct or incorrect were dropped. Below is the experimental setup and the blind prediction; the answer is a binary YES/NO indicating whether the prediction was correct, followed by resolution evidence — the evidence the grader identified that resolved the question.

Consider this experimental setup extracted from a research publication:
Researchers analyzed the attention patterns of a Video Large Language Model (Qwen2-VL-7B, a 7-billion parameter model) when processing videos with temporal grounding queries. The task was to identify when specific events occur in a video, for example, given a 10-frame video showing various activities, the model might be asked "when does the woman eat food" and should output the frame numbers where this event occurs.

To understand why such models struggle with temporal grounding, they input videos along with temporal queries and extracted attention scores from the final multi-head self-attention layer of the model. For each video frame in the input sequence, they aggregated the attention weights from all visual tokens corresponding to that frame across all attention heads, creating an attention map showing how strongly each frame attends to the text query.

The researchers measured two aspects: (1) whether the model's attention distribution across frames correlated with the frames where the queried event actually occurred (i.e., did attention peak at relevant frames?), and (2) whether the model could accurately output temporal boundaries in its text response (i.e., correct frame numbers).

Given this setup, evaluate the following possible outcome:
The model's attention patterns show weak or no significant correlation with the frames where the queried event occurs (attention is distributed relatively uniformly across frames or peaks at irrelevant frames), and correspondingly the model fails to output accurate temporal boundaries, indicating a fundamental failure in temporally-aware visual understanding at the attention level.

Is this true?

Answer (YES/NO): NO